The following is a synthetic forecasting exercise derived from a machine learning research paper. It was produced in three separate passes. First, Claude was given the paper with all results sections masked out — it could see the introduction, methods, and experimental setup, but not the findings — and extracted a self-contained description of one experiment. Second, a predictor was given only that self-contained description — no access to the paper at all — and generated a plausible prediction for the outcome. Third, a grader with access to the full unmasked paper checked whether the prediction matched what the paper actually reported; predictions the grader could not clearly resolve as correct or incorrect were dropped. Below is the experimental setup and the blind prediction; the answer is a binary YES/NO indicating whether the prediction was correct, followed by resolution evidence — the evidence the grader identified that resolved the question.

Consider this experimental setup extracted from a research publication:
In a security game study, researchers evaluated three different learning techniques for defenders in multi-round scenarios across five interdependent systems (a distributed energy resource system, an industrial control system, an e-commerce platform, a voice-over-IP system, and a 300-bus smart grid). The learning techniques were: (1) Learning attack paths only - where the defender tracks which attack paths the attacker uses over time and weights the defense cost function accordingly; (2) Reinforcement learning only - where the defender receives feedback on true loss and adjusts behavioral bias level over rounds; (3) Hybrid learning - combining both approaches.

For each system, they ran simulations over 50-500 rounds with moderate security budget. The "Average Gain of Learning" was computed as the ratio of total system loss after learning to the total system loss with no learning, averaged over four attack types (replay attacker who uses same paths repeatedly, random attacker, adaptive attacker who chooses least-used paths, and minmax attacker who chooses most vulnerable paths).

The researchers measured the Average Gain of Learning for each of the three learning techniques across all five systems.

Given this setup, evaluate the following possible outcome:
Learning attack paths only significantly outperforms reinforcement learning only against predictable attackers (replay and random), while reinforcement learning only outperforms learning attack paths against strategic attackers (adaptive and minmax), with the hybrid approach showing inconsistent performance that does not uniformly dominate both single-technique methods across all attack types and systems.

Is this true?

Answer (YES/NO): NO